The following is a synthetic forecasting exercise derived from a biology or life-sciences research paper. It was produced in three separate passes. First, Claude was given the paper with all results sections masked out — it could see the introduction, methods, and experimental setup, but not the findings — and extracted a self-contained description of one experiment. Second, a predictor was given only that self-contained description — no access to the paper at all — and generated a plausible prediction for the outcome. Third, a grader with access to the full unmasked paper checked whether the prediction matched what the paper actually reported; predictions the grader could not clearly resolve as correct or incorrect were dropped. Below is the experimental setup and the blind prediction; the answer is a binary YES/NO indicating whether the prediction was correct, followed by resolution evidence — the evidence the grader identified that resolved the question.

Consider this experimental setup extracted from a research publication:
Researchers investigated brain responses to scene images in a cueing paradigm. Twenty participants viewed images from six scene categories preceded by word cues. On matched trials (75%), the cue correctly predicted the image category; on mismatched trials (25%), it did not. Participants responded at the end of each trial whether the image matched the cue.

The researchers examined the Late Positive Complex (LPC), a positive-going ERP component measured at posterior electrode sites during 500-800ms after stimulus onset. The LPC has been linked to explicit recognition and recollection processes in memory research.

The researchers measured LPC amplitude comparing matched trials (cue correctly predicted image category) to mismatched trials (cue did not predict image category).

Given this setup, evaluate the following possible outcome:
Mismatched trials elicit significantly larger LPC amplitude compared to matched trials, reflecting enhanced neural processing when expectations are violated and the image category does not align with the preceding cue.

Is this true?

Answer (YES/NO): NO